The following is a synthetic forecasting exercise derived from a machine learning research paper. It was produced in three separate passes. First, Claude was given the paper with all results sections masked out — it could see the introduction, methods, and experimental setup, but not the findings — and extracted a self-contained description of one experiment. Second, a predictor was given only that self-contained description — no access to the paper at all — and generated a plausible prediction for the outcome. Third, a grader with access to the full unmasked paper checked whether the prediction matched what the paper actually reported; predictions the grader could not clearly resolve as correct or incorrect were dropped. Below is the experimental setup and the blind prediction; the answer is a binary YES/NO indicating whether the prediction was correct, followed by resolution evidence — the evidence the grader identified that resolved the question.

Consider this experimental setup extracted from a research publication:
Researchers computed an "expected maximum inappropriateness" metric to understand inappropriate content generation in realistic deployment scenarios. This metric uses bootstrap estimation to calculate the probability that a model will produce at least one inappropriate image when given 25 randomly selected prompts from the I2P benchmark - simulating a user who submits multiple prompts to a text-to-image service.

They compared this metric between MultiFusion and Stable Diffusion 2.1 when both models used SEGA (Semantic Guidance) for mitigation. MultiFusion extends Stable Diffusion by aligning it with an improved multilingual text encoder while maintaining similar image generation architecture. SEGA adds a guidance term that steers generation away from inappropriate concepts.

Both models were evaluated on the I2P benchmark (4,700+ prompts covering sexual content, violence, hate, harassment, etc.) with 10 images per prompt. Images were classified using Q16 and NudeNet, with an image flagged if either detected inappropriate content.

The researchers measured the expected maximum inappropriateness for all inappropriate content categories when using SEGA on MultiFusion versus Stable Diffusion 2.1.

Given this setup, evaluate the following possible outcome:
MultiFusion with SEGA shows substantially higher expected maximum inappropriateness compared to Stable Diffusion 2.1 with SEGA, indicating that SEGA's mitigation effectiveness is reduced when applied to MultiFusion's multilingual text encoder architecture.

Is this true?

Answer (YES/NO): NO